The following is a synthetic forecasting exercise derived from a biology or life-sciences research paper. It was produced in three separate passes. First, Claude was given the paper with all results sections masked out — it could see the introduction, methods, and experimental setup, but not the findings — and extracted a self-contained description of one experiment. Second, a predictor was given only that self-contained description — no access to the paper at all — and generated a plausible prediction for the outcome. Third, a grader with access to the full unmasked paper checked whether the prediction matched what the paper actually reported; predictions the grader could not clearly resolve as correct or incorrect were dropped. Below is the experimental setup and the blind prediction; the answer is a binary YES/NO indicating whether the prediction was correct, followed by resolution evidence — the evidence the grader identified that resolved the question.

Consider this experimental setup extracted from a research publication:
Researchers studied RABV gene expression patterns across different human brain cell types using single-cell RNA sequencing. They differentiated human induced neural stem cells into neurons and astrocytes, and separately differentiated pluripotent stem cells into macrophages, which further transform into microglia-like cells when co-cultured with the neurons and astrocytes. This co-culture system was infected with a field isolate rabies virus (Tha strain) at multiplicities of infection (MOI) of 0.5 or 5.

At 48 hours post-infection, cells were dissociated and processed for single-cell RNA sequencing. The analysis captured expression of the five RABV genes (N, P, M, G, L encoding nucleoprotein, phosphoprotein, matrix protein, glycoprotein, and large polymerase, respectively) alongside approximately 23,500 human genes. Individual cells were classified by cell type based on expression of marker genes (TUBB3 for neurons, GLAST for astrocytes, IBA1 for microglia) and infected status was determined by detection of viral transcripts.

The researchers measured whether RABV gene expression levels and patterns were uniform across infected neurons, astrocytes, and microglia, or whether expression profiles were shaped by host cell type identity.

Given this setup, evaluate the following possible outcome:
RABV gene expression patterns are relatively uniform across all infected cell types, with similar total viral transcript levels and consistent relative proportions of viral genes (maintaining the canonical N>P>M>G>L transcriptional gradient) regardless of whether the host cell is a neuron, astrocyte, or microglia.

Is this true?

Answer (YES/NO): NO